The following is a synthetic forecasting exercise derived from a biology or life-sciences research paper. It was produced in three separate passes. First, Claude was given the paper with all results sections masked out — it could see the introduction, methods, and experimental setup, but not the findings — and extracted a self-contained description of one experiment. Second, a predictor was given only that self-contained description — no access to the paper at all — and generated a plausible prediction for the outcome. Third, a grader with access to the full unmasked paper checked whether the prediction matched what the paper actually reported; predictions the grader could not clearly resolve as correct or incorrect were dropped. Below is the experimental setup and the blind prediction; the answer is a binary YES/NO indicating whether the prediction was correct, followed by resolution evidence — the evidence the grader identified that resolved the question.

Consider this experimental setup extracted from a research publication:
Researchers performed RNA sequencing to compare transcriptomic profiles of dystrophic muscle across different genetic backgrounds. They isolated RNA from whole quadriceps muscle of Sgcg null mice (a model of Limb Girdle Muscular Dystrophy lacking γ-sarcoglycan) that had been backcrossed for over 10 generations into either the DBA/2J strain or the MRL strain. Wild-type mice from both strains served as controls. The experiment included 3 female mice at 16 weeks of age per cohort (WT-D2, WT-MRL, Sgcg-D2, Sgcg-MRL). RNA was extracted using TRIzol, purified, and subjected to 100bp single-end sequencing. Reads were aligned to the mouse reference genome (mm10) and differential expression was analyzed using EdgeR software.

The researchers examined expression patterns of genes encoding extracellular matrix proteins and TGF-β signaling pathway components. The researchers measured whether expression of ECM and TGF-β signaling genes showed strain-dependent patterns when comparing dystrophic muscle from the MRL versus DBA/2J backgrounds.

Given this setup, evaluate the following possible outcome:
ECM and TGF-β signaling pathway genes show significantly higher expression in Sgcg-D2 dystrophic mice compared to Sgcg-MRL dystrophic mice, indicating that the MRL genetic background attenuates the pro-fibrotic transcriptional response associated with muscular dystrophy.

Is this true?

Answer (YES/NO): YES